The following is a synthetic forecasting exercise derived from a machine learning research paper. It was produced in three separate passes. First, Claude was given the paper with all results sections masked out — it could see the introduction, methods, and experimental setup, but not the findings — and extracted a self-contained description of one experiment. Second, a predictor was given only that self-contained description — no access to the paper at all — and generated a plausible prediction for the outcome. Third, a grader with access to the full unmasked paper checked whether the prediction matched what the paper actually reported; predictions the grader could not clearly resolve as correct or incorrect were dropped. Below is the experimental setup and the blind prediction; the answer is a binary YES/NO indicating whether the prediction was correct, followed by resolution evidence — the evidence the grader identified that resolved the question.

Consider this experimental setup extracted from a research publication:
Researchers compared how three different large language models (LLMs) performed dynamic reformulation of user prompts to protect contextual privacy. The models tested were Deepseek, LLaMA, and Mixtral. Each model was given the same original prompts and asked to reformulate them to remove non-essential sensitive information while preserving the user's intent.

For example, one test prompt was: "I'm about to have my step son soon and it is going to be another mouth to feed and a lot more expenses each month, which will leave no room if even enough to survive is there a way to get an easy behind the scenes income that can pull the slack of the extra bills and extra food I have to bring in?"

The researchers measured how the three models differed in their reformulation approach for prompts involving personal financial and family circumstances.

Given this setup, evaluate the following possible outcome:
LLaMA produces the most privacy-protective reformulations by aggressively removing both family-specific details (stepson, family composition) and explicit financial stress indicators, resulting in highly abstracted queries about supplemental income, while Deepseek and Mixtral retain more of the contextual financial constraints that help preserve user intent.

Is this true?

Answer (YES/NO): NO